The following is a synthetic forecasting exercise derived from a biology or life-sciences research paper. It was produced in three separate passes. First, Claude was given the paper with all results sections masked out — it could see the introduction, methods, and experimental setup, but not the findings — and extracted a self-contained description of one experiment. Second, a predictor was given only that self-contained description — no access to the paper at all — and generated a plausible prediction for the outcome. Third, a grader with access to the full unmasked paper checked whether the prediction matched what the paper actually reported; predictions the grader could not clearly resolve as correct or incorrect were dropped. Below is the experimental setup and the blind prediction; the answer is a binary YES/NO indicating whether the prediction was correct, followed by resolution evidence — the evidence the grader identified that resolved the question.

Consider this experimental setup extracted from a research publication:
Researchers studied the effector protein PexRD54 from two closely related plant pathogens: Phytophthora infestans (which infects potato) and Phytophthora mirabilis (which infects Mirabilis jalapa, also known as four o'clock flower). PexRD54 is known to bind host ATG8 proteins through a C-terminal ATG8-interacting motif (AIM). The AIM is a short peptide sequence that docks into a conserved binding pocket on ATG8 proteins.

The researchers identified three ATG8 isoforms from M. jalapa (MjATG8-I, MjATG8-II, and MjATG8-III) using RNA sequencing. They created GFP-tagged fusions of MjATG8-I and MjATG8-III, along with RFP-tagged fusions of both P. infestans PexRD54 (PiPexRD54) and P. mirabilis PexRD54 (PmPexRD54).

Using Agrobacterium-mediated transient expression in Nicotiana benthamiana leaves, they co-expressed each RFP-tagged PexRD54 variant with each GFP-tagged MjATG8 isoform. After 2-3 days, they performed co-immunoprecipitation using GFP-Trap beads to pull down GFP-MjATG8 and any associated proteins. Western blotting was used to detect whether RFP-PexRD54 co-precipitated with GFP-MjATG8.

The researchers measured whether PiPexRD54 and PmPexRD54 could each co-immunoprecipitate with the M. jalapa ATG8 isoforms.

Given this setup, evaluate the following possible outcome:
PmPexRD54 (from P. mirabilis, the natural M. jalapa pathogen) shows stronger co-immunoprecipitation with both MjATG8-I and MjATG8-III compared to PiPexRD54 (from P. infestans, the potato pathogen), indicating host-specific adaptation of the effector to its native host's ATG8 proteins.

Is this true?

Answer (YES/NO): NO